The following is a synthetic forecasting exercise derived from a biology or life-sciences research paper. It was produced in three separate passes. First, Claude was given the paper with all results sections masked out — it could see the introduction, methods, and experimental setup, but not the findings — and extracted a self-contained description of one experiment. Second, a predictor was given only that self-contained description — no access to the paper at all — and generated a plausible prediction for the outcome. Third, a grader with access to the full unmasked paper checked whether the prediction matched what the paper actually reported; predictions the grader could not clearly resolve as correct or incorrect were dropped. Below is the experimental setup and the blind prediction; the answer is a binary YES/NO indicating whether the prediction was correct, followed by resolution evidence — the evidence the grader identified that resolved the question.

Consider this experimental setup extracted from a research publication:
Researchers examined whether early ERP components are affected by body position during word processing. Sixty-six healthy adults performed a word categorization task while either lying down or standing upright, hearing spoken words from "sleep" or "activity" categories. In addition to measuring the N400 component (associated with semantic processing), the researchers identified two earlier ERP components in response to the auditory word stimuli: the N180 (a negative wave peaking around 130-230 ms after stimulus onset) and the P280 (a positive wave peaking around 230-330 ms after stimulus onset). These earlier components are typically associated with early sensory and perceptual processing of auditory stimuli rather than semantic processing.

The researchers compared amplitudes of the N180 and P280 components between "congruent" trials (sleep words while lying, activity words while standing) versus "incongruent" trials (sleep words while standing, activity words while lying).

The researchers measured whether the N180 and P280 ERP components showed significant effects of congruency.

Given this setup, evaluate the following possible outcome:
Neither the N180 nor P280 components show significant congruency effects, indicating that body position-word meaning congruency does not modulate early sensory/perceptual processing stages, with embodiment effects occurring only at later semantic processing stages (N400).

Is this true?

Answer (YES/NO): NO